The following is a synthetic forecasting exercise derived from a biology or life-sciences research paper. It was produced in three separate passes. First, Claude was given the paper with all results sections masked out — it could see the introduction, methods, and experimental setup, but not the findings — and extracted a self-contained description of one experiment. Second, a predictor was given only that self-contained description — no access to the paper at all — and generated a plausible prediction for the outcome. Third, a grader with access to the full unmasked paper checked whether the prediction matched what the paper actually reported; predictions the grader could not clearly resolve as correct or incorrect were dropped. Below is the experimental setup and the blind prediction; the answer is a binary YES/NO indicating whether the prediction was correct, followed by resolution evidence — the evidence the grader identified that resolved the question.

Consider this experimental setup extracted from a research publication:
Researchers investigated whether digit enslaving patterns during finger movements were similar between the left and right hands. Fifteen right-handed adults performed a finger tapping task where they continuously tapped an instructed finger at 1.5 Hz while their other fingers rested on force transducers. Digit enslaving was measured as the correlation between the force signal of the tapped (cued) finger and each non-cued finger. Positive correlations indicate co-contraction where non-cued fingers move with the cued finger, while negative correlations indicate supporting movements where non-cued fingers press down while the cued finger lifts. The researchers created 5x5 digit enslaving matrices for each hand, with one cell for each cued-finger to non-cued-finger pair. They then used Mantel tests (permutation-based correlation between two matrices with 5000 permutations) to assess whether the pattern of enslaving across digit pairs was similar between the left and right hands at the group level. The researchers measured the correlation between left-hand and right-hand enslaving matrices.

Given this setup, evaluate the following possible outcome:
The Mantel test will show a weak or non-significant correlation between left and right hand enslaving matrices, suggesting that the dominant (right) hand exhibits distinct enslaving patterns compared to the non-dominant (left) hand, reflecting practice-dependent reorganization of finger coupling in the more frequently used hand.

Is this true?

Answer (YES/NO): NO